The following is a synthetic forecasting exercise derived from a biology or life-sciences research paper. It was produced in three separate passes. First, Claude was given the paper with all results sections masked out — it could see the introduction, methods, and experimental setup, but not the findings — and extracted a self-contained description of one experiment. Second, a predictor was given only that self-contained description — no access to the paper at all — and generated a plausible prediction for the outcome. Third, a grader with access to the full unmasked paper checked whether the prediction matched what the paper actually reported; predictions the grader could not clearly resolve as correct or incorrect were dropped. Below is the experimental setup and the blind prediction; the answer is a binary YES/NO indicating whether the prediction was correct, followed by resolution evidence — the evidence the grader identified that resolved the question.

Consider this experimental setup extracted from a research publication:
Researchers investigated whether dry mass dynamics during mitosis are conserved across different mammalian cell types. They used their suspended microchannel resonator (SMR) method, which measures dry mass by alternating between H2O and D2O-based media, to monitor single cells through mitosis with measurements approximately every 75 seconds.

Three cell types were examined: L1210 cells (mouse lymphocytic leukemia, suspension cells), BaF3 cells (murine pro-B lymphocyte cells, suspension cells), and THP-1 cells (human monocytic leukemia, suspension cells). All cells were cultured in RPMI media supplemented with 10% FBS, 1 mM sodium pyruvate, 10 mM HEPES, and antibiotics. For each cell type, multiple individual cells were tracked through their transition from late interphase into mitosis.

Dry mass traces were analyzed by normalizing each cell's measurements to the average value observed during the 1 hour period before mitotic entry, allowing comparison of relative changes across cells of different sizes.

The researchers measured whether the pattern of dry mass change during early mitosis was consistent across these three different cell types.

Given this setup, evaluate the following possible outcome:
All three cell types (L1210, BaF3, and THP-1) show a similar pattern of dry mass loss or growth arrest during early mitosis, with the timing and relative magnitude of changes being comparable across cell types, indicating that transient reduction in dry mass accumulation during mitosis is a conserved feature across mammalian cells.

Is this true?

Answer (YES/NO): NO